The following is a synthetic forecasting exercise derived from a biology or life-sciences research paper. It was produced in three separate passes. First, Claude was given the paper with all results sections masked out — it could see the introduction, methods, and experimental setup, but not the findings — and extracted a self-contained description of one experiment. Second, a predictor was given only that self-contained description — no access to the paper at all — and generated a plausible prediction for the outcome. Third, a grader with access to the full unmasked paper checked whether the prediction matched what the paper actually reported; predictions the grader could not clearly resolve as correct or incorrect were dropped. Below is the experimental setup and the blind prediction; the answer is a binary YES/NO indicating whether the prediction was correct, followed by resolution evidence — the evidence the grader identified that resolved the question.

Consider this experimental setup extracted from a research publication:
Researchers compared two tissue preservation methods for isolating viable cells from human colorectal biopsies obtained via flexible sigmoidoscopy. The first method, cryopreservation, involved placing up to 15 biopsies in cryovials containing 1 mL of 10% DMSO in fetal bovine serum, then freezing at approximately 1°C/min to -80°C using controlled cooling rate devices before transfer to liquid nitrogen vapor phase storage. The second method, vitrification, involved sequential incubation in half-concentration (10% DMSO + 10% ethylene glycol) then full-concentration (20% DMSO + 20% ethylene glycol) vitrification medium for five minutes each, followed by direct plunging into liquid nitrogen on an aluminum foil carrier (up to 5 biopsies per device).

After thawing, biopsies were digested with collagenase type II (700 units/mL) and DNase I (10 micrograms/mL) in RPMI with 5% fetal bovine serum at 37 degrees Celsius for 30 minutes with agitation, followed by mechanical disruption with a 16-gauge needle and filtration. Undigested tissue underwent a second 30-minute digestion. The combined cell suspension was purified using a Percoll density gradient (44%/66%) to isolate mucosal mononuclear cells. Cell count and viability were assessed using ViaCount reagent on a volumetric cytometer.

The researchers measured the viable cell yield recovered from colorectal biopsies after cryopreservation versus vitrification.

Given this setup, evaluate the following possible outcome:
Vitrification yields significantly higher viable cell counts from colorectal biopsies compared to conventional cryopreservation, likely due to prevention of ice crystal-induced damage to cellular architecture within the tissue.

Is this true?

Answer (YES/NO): NO